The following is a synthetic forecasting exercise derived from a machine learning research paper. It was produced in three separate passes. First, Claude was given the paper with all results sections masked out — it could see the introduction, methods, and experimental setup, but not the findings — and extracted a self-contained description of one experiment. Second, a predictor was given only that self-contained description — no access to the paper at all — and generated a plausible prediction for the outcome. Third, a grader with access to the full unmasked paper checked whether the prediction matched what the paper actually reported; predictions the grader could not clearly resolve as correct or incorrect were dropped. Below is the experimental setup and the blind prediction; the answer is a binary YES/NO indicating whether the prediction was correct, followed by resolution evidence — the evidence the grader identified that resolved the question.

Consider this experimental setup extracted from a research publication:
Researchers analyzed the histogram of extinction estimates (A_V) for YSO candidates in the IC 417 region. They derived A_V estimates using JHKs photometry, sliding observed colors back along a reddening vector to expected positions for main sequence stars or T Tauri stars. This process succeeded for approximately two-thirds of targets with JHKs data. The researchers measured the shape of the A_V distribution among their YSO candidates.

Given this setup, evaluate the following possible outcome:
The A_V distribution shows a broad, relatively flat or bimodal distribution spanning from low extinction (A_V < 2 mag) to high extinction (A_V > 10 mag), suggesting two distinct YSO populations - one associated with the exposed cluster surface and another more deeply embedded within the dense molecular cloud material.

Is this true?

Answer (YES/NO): NO